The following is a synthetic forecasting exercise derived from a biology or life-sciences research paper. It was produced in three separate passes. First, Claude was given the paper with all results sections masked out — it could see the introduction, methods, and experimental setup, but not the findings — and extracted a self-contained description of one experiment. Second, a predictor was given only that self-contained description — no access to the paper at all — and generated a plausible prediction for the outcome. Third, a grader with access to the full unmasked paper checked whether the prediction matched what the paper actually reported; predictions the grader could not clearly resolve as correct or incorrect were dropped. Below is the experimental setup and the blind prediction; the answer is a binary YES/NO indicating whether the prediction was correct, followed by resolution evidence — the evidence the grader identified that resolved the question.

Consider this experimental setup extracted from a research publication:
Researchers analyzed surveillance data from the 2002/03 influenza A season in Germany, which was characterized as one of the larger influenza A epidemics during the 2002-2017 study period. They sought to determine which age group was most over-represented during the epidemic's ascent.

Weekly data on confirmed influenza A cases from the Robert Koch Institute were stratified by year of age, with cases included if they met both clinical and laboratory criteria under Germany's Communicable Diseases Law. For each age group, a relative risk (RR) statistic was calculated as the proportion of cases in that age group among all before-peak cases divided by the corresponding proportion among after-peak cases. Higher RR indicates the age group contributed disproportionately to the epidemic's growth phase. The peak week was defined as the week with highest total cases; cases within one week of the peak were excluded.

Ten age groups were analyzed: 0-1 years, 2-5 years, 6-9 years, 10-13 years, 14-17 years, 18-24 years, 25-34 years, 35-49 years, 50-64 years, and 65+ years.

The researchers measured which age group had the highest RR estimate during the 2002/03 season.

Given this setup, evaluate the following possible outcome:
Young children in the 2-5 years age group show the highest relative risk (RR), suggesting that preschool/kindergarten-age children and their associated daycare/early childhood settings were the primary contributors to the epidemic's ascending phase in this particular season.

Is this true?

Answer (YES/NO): NO